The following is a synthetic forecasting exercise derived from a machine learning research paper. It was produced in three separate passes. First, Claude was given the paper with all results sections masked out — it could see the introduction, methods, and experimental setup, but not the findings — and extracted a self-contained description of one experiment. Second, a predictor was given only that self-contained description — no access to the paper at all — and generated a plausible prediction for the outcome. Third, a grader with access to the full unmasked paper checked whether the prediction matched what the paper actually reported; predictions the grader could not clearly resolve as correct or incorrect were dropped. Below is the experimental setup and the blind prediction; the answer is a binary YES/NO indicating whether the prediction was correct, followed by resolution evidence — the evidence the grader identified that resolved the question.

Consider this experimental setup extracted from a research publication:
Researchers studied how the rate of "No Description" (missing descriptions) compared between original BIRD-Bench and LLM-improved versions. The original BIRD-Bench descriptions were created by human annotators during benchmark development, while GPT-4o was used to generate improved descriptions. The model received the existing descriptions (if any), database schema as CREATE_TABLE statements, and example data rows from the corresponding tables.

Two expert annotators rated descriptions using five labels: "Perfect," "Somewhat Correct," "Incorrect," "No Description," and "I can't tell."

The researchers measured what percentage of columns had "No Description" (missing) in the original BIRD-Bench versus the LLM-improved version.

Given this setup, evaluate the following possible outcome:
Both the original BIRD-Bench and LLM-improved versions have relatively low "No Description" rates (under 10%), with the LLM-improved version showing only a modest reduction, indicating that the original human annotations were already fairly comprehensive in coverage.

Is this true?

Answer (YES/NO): NO